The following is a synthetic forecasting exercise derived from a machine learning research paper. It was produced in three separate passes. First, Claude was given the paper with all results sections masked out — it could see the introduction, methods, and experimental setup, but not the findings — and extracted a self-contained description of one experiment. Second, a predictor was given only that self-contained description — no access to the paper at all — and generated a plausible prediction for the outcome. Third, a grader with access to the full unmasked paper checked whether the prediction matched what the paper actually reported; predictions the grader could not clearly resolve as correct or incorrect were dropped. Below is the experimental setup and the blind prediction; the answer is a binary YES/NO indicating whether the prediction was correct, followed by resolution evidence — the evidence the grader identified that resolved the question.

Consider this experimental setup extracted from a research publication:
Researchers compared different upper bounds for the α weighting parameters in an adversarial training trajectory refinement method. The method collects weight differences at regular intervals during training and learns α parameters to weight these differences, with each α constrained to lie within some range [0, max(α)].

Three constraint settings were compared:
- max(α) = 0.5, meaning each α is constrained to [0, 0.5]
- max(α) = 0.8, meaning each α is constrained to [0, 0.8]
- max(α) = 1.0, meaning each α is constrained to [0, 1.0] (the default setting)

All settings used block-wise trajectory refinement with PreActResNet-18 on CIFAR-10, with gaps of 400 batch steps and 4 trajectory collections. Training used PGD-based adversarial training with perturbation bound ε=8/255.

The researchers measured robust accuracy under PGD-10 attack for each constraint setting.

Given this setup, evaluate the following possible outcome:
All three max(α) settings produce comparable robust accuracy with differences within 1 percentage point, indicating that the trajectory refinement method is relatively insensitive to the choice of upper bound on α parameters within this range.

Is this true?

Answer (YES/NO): YES